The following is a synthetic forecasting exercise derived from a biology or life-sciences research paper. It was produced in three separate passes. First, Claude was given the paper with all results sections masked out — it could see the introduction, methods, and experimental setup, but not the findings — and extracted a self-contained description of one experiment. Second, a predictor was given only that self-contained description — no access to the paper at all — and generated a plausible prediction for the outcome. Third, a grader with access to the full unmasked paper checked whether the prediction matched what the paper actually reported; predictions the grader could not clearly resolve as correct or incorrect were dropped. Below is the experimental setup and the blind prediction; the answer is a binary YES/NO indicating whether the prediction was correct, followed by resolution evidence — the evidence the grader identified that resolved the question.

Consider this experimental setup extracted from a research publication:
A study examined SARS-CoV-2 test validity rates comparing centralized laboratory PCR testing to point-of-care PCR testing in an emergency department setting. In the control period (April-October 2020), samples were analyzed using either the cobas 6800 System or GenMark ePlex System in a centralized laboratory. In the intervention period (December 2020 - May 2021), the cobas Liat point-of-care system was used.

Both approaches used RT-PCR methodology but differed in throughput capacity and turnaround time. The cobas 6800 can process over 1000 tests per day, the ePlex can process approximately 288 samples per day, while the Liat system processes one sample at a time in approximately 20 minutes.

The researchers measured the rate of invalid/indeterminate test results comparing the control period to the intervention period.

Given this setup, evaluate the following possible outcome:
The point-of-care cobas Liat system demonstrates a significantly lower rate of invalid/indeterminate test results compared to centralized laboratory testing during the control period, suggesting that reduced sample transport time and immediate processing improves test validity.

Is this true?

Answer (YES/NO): YES